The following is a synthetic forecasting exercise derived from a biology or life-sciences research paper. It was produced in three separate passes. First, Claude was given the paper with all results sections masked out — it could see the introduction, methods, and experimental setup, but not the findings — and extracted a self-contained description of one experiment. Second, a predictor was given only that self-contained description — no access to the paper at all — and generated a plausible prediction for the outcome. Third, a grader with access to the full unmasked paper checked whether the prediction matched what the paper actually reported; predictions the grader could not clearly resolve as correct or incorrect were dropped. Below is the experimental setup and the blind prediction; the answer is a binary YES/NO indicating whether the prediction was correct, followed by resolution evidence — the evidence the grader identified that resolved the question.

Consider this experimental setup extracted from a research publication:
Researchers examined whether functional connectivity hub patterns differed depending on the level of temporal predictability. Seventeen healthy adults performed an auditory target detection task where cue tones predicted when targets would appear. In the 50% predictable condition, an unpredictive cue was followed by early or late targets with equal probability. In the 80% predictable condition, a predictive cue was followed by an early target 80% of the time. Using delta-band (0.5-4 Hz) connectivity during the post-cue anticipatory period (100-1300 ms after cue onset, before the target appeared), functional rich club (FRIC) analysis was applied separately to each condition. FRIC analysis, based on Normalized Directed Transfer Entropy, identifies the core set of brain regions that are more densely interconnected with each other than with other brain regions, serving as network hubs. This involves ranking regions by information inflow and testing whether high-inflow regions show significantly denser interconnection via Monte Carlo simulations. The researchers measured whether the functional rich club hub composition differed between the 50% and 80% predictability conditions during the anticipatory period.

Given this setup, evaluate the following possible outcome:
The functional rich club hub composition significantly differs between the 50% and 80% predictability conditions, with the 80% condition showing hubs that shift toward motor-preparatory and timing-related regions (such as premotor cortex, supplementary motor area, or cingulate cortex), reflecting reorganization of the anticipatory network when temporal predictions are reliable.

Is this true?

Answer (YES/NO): NO